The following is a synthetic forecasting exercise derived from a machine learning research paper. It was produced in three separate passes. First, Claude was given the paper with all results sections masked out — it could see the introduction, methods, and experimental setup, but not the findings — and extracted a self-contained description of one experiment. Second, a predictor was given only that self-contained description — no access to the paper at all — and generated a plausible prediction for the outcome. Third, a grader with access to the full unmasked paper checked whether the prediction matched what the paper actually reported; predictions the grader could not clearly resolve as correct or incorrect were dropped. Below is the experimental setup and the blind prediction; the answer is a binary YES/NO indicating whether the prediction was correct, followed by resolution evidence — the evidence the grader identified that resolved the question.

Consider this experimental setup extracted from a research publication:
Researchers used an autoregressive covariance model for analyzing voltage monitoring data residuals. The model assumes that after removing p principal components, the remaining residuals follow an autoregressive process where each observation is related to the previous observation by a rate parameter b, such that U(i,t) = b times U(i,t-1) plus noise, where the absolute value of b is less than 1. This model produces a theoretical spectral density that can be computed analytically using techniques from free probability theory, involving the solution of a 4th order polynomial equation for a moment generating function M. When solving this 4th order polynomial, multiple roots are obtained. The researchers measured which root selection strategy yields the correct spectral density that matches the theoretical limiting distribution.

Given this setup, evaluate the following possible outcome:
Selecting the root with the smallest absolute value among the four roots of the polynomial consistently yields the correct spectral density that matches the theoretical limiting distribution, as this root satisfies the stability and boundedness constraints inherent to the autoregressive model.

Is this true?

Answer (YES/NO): NO